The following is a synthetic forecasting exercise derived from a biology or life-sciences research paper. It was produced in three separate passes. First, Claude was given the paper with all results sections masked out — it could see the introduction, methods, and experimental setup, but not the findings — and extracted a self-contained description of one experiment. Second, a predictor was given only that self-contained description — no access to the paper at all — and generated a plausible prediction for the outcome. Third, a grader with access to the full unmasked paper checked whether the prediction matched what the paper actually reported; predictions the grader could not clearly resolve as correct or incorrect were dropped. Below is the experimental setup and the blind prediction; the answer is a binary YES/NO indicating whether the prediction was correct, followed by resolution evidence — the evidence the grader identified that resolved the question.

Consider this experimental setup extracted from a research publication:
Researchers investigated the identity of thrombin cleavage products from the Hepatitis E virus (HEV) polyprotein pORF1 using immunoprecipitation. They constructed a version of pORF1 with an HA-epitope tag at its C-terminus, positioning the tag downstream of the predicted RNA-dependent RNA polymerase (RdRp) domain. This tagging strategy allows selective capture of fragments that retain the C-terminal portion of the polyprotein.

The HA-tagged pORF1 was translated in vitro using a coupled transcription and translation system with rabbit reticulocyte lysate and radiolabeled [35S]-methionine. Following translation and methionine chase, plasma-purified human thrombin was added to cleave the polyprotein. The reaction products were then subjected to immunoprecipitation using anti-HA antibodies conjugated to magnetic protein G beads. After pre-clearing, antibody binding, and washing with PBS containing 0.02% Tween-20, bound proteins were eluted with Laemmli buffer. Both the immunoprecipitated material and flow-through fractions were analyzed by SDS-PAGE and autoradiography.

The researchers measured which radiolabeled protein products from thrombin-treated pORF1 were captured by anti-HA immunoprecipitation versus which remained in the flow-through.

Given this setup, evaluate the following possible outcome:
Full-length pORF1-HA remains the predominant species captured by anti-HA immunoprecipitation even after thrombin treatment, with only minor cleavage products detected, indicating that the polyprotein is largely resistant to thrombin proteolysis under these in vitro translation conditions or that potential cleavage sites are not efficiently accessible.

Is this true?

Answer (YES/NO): NO